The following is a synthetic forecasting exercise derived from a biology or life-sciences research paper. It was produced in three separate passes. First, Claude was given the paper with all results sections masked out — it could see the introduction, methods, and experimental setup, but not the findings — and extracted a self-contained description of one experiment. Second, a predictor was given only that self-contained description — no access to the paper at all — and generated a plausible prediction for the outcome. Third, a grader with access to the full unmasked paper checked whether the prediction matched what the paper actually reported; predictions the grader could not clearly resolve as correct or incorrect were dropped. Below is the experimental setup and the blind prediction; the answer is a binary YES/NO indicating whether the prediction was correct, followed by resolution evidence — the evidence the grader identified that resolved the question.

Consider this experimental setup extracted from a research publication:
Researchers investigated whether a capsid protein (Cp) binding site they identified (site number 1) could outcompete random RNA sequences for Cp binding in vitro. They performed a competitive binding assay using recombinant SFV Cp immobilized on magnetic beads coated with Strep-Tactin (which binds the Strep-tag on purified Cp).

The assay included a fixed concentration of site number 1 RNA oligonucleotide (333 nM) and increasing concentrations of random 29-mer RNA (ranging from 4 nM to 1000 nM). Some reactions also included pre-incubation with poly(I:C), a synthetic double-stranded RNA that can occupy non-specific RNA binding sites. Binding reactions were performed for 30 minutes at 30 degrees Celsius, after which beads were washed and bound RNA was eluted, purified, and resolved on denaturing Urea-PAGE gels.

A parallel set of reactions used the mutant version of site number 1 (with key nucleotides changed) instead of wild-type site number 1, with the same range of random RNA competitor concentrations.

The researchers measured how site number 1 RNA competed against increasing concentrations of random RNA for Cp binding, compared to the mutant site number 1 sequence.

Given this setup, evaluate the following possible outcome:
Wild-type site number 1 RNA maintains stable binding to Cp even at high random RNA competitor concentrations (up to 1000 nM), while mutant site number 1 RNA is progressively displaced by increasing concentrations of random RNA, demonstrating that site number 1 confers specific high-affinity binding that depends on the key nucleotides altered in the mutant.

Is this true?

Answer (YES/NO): YES